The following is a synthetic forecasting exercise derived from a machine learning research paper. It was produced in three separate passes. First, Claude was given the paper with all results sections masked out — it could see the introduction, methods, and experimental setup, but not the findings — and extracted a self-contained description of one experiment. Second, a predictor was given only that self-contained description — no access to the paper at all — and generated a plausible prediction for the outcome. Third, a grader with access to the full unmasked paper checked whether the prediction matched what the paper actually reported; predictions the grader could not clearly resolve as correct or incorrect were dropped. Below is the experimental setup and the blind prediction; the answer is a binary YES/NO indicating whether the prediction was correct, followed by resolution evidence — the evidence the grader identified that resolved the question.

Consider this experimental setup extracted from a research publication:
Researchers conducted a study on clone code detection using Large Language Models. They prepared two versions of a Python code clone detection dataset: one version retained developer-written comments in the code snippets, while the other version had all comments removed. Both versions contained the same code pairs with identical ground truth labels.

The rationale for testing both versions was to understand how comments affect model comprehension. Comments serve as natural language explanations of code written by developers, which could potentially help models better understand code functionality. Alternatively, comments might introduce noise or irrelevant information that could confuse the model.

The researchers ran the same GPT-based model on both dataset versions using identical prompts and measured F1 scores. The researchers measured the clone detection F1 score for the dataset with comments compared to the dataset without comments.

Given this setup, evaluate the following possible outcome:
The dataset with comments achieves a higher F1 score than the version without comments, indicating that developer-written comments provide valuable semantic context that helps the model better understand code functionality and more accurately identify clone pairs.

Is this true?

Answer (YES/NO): YES